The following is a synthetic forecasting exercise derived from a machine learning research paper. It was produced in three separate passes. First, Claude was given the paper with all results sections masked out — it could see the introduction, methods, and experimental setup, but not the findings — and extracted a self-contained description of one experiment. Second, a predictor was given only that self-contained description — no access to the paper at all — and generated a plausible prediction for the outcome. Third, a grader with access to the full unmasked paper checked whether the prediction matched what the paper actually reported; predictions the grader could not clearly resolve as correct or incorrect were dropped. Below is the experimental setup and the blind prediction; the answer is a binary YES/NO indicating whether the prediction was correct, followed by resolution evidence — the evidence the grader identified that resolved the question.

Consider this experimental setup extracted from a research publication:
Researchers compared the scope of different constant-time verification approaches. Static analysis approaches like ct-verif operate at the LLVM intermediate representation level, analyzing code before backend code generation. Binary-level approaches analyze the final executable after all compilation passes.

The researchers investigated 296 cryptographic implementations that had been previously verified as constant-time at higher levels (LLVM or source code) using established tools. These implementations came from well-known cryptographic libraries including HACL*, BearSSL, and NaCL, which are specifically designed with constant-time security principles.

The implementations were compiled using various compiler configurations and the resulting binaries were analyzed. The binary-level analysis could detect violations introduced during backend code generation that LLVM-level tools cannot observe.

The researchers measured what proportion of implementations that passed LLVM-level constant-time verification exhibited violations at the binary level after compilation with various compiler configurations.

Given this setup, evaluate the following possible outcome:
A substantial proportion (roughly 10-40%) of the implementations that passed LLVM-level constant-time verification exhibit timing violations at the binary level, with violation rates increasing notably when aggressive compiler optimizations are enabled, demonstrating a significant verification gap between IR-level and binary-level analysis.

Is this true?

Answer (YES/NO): NO